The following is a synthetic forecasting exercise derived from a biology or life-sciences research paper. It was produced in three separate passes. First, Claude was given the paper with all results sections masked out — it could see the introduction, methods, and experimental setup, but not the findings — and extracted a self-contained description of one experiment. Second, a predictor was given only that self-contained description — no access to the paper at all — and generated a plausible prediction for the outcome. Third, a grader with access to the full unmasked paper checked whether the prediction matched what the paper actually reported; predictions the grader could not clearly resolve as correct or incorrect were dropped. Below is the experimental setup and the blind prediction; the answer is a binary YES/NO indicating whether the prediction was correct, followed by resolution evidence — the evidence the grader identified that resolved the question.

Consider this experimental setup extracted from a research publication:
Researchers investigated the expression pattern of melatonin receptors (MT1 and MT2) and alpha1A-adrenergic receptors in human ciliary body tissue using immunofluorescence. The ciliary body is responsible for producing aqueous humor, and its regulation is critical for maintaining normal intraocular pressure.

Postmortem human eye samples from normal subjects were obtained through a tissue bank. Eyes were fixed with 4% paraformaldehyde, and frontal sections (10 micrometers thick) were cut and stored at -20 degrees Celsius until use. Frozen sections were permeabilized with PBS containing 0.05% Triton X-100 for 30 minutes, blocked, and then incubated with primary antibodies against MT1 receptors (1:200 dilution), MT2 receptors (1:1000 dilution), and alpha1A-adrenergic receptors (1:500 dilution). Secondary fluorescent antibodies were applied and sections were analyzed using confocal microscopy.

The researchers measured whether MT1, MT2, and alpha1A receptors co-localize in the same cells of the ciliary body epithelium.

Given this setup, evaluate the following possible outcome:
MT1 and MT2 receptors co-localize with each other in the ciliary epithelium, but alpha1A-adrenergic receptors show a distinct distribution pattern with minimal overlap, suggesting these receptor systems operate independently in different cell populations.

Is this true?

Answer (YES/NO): NO